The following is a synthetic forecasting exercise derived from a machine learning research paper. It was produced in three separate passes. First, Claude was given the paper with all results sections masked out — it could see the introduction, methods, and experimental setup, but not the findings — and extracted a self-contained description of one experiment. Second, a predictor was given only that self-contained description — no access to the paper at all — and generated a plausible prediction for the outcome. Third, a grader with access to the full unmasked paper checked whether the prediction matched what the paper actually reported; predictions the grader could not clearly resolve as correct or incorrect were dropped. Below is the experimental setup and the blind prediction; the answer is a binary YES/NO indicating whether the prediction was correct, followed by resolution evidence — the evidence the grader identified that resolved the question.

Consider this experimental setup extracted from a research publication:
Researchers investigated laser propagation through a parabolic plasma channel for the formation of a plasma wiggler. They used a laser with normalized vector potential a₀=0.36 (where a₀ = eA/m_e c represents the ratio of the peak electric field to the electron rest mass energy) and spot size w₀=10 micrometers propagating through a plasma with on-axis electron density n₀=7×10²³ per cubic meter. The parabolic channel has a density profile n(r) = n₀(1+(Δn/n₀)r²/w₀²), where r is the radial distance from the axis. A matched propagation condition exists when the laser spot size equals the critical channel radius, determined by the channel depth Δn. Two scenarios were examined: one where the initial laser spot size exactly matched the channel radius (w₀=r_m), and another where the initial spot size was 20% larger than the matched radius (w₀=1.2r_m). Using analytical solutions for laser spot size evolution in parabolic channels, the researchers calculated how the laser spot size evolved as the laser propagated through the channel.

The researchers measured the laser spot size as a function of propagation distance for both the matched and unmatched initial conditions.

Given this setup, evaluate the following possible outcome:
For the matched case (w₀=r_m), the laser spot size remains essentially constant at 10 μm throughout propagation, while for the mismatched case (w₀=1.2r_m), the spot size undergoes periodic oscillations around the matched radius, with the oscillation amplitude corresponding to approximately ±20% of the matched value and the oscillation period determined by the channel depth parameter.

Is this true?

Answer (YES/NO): NO